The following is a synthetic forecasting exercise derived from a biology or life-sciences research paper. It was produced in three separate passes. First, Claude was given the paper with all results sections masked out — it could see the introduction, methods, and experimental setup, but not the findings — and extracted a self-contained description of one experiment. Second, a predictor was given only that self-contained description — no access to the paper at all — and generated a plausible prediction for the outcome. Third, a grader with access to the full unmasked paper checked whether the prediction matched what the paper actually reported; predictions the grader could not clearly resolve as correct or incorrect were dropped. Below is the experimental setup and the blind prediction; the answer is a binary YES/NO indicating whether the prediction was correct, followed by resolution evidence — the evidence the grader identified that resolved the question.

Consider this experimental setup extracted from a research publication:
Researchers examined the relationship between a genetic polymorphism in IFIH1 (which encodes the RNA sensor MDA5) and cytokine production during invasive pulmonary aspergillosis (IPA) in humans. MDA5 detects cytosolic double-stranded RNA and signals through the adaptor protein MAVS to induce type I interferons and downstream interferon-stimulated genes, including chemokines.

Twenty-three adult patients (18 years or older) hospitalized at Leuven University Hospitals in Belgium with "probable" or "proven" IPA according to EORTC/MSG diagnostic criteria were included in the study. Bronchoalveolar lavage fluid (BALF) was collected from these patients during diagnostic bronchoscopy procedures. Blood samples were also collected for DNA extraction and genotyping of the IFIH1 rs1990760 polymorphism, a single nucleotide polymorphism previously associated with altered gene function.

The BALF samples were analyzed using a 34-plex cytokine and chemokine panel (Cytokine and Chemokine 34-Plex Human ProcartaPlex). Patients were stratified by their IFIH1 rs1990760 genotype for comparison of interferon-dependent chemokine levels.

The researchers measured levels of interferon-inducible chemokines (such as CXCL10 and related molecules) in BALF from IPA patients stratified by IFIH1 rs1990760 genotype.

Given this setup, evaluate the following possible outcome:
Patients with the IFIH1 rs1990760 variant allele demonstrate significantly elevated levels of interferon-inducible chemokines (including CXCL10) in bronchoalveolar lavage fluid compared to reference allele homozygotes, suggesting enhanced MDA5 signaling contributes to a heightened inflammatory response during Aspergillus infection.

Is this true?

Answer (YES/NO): NO